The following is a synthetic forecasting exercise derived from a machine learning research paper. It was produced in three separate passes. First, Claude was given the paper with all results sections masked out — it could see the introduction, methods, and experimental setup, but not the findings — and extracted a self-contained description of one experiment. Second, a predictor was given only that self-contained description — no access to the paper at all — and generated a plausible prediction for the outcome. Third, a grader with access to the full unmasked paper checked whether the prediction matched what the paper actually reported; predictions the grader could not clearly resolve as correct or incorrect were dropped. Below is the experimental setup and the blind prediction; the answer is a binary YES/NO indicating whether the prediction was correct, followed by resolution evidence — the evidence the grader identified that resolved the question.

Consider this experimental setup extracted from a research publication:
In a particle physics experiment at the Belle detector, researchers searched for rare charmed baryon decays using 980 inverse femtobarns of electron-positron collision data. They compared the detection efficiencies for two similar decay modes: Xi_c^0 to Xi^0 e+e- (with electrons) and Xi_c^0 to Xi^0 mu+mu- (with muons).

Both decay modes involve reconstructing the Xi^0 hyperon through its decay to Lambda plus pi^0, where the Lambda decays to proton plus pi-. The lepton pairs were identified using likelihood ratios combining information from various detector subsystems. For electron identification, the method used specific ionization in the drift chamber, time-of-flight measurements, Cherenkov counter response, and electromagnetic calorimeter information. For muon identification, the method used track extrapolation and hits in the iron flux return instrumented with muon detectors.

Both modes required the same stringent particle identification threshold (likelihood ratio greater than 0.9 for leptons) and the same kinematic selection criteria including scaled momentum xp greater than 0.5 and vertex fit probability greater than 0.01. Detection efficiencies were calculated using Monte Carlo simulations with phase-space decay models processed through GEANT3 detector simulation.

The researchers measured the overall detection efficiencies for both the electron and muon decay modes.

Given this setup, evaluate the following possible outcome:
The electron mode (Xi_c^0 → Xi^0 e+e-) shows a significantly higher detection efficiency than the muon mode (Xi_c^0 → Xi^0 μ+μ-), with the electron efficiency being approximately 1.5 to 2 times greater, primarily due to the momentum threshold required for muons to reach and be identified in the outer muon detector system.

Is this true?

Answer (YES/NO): NO